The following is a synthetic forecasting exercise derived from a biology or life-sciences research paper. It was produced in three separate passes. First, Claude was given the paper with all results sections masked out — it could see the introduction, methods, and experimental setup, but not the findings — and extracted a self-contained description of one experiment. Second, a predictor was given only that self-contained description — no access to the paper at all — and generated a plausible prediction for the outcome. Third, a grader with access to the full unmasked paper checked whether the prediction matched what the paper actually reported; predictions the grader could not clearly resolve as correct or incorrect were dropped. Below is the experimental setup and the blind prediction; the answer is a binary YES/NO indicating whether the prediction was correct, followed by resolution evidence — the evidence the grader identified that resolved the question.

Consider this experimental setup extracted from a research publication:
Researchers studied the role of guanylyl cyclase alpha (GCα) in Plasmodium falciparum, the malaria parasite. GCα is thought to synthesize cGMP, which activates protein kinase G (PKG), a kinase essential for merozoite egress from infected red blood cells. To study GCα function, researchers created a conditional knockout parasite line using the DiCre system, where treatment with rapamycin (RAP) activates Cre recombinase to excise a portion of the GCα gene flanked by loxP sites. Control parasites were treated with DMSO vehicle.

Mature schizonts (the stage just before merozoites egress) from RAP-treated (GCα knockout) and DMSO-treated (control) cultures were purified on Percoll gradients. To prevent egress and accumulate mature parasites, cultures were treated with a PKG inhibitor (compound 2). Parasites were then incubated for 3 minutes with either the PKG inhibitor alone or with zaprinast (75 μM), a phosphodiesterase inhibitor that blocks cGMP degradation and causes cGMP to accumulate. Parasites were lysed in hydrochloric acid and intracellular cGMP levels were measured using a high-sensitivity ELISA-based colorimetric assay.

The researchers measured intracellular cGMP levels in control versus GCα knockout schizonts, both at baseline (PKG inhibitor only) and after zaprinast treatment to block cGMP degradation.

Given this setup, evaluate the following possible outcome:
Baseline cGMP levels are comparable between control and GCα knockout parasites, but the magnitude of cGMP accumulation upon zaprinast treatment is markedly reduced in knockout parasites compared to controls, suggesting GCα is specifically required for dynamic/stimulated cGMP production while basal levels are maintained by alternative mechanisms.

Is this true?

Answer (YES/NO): NO